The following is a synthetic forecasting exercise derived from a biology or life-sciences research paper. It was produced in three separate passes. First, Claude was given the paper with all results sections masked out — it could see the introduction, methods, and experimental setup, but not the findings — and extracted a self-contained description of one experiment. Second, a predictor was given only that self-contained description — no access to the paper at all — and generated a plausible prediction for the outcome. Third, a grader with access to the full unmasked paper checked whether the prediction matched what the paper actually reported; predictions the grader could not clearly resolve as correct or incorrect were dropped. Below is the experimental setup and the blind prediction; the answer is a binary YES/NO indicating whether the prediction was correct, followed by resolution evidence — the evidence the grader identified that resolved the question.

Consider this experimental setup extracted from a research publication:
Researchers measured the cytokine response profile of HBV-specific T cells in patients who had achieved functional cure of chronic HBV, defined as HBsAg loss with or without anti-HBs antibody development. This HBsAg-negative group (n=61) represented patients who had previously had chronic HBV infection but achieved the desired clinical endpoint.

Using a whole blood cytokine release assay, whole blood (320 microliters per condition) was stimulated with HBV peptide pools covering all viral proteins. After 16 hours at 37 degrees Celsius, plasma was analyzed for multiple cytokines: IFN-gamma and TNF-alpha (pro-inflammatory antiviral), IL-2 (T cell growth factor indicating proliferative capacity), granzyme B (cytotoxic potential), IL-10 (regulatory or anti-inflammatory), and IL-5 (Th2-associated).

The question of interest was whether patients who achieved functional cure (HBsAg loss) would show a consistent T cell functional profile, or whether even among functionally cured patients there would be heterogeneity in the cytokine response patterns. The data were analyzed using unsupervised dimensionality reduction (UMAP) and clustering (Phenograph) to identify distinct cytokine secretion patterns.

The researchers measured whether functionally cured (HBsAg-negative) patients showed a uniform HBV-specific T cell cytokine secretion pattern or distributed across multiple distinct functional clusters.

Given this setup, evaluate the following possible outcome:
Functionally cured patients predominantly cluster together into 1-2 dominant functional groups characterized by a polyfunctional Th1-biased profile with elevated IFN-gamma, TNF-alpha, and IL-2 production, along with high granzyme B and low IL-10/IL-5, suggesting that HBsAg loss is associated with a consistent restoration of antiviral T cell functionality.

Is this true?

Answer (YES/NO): NO